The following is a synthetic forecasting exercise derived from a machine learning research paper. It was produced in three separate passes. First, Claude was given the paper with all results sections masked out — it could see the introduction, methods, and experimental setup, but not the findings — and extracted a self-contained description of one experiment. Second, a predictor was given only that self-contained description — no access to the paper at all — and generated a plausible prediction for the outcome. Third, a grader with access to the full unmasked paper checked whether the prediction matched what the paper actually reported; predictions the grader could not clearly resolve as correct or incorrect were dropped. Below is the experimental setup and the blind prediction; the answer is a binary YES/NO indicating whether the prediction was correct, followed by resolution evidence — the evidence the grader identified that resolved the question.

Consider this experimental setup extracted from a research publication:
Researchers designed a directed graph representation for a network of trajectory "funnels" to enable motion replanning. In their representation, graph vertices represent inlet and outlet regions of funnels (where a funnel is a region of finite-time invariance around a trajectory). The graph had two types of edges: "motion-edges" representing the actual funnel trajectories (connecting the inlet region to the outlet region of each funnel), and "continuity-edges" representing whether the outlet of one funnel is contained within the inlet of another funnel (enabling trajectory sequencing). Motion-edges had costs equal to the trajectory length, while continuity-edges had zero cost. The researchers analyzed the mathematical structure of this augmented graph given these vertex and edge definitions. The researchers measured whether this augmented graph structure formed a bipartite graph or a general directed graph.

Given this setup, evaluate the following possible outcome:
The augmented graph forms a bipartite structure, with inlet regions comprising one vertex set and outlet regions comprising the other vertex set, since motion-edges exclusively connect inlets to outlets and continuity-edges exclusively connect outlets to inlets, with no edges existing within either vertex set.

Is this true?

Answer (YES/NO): YES